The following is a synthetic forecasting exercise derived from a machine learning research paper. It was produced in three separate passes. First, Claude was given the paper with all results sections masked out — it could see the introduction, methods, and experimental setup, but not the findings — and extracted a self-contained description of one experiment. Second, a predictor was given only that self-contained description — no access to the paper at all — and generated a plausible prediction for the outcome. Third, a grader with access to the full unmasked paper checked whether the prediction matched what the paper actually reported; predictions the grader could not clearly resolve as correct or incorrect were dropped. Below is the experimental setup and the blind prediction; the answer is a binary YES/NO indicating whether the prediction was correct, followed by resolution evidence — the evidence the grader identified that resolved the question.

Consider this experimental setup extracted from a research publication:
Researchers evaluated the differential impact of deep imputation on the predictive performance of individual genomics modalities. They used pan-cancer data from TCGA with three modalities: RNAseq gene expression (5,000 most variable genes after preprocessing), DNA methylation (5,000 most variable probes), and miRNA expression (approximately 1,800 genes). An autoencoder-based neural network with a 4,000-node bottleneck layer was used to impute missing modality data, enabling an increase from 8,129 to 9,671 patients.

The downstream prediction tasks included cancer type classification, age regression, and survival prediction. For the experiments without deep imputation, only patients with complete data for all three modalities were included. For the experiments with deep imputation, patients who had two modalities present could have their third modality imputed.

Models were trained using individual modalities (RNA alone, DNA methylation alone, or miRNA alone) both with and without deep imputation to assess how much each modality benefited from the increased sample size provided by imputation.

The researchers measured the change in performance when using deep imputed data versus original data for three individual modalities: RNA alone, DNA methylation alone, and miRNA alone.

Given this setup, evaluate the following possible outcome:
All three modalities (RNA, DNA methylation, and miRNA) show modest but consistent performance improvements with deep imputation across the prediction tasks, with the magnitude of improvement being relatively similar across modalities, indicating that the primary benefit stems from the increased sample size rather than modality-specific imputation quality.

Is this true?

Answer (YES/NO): NO